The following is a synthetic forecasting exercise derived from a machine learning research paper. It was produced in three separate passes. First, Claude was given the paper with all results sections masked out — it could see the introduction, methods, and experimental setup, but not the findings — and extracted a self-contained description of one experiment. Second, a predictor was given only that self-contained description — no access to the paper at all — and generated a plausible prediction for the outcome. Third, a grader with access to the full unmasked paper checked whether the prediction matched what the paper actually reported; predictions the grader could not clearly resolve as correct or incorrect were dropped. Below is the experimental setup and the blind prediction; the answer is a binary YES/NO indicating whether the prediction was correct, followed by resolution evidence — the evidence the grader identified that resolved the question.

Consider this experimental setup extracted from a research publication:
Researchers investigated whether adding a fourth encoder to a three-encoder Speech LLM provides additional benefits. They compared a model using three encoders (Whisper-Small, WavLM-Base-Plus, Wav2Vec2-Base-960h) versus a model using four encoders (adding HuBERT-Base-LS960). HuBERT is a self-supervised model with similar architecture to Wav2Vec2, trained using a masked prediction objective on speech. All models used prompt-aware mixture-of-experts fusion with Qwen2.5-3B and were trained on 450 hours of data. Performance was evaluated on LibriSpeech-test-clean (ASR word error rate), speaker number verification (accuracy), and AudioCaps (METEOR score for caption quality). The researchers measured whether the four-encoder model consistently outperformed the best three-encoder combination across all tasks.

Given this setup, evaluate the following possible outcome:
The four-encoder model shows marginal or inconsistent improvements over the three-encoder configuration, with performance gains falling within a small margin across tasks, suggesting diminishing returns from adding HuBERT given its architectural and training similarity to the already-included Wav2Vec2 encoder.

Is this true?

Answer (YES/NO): NO